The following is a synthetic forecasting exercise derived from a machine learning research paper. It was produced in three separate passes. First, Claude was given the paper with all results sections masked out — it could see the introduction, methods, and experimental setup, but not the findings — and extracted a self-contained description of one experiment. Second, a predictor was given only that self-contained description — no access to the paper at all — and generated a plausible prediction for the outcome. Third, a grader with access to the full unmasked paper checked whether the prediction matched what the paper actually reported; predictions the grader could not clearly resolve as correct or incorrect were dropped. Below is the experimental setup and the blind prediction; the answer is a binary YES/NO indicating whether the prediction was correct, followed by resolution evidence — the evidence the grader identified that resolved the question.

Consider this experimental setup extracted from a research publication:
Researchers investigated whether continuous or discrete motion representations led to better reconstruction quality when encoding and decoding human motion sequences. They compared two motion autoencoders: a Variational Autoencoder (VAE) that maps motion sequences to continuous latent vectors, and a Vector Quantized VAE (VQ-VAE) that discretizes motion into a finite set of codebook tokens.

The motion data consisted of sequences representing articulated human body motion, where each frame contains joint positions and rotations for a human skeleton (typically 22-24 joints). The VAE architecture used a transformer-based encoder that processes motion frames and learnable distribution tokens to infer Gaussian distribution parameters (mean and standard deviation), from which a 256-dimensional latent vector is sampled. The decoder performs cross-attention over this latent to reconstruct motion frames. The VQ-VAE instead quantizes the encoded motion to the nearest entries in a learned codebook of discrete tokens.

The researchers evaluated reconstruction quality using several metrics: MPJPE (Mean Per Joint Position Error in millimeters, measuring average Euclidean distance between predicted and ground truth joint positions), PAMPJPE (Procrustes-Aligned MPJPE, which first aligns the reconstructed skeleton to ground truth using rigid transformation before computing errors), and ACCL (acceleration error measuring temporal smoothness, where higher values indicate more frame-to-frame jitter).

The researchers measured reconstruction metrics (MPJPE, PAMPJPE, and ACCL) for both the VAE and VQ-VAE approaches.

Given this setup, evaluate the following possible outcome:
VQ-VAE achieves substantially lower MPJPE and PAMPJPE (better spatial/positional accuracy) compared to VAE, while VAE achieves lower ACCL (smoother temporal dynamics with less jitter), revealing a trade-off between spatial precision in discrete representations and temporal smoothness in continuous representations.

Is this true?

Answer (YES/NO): NO